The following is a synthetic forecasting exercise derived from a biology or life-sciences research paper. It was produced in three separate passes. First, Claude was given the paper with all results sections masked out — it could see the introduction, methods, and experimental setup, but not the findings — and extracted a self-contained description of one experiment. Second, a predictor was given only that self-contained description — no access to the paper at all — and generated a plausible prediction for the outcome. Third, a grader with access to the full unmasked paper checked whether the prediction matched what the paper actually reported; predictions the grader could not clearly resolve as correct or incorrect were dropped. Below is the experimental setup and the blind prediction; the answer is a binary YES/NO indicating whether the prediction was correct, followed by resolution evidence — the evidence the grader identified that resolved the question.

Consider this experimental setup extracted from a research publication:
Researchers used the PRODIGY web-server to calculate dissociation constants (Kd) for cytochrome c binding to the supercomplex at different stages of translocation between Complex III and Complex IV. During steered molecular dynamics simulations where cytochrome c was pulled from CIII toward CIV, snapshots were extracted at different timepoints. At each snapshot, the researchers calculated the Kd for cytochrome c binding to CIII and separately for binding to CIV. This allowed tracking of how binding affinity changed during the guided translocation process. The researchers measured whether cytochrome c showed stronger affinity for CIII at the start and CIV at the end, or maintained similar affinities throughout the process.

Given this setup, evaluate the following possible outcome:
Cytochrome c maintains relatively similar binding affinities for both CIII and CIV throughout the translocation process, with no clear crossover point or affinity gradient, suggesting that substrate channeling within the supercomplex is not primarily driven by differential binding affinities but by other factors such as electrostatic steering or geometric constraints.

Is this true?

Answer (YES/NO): NO